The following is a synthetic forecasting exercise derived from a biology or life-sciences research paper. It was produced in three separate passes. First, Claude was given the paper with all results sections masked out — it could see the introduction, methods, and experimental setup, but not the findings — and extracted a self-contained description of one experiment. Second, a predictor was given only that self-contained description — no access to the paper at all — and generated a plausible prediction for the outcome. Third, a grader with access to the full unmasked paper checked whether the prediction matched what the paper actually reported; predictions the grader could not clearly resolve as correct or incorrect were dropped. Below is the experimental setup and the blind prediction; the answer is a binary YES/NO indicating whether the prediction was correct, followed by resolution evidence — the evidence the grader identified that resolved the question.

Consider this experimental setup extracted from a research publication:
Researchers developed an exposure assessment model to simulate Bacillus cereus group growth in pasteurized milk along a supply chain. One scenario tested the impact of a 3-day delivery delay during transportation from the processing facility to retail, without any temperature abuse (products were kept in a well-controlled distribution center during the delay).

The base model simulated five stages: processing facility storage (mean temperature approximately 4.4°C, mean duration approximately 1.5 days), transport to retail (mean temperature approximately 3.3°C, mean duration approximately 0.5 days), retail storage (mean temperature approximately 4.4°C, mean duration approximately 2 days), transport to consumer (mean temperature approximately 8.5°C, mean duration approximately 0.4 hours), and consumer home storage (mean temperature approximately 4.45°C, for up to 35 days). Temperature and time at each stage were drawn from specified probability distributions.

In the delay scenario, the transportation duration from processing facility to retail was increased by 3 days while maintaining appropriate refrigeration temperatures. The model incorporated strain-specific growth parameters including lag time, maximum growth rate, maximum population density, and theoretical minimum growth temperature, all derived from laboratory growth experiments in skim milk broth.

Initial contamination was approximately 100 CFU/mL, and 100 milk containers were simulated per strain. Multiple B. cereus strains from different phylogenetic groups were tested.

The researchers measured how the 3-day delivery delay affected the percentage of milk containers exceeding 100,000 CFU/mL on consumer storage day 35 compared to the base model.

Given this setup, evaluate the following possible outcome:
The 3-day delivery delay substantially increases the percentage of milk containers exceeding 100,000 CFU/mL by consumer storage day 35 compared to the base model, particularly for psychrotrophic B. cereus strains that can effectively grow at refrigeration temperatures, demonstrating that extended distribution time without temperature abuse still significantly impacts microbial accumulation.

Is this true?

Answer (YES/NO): NO